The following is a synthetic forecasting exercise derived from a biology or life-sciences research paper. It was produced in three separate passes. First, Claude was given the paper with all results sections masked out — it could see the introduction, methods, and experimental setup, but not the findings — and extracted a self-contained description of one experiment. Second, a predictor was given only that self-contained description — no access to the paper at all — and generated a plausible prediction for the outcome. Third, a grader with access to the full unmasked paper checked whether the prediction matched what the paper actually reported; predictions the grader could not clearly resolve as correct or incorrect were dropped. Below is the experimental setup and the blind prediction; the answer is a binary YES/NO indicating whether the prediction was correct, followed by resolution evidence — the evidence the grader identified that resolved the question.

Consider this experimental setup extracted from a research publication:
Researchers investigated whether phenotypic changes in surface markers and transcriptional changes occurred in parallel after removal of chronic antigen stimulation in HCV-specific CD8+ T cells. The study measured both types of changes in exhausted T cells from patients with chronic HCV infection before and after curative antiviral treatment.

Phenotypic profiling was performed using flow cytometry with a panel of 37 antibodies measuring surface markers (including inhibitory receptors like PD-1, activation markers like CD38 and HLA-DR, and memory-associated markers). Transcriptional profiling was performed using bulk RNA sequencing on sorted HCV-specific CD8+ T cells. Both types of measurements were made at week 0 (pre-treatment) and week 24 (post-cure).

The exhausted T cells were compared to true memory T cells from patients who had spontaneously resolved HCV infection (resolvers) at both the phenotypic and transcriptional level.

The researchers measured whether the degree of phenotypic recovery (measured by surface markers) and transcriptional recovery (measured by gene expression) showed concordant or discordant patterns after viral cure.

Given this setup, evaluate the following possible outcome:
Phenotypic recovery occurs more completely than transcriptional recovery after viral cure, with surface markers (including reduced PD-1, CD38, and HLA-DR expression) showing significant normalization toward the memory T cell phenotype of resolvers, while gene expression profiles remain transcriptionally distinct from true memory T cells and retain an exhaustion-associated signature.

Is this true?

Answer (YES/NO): NO